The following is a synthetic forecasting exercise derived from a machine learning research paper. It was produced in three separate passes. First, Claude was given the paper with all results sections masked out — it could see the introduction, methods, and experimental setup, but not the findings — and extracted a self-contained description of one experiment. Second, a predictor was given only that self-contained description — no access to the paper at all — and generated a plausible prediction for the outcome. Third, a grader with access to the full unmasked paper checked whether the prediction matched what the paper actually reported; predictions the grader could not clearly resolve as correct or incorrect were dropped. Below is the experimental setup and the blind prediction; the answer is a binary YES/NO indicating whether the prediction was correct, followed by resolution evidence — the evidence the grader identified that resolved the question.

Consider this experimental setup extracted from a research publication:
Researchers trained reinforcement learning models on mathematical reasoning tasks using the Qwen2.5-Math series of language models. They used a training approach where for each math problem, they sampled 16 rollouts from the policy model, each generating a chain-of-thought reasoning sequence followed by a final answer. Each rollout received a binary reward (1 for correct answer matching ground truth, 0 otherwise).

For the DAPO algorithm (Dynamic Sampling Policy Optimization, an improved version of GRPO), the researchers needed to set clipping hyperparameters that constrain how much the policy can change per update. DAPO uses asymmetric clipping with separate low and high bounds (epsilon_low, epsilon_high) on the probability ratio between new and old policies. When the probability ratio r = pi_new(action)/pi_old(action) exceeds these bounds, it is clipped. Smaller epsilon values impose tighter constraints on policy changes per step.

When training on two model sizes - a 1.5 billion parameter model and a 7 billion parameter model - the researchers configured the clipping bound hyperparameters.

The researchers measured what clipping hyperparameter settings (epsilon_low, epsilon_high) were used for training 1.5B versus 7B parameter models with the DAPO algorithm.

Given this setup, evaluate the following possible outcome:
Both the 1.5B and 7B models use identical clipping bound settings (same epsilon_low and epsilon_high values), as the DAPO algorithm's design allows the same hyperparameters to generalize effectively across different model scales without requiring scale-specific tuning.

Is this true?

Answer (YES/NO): NO